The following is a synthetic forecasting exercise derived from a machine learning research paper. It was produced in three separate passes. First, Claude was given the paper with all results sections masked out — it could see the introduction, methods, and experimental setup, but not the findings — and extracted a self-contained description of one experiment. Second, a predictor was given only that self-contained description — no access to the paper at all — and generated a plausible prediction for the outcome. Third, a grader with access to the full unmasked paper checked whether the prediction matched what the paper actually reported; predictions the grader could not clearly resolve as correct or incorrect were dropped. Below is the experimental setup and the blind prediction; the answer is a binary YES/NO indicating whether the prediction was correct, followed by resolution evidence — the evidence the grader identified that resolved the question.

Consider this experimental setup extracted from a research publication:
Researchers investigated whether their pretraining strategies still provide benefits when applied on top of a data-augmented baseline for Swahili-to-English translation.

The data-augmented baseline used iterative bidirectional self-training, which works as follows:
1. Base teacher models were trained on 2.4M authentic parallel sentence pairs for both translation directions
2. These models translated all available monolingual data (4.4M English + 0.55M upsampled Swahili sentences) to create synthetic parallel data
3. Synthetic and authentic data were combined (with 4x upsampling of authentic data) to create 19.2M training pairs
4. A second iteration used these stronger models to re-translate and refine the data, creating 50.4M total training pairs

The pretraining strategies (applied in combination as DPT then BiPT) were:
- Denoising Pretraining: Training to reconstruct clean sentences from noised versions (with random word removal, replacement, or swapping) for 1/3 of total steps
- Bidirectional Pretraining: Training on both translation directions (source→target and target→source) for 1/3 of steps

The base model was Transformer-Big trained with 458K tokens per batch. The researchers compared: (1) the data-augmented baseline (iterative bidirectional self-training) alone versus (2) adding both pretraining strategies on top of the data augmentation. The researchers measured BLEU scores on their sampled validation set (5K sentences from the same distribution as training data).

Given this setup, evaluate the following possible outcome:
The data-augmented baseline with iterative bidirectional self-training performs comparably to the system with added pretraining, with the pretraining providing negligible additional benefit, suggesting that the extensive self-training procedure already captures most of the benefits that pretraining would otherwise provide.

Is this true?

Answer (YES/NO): NO